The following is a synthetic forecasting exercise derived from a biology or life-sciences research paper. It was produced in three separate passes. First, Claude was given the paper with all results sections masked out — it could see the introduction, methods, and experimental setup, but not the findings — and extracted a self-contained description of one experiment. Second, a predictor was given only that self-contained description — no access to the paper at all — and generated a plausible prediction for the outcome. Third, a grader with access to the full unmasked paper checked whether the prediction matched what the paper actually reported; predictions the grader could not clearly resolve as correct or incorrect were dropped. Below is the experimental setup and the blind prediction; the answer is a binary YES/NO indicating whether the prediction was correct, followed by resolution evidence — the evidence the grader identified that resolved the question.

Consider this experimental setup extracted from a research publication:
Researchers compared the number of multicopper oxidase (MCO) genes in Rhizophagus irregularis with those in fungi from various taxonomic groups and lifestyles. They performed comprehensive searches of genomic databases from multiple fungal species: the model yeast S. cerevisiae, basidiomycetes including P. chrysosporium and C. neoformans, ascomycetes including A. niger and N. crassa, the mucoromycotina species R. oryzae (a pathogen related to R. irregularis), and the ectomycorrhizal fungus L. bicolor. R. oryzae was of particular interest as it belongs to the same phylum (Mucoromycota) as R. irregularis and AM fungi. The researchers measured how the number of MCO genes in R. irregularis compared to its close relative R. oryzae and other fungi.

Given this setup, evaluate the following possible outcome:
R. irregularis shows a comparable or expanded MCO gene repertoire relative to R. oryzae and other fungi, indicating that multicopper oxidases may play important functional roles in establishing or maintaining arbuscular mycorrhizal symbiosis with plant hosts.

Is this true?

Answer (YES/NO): YES